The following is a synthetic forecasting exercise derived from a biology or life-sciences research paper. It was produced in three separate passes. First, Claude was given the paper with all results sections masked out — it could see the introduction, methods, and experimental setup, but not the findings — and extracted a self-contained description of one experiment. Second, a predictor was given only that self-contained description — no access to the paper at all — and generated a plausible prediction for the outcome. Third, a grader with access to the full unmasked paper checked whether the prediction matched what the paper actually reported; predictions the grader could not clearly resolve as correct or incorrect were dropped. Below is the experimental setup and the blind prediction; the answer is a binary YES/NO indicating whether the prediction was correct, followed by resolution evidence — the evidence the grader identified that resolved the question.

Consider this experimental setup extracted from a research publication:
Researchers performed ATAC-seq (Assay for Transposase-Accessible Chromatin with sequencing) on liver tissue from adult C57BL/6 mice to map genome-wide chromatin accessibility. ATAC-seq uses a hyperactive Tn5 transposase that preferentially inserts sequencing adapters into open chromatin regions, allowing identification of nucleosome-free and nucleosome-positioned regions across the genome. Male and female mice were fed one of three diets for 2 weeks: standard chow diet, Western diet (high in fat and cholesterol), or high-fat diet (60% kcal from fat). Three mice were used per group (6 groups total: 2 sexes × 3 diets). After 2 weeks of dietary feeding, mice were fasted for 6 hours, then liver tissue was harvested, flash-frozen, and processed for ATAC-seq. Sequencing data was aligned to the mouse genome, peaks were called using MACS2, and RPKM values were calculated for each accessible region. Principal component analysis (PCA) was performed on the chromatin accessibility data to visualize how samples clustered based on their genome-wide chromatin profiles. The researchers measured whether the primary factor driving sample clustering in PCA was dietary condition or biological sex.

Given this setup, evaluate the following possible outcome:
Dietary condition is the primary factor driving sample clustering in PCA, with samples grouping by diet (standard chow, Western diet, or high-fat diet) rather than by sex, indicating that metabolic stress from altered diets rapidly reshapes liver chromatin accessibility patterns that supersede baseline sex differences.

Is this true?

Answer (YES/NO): NO